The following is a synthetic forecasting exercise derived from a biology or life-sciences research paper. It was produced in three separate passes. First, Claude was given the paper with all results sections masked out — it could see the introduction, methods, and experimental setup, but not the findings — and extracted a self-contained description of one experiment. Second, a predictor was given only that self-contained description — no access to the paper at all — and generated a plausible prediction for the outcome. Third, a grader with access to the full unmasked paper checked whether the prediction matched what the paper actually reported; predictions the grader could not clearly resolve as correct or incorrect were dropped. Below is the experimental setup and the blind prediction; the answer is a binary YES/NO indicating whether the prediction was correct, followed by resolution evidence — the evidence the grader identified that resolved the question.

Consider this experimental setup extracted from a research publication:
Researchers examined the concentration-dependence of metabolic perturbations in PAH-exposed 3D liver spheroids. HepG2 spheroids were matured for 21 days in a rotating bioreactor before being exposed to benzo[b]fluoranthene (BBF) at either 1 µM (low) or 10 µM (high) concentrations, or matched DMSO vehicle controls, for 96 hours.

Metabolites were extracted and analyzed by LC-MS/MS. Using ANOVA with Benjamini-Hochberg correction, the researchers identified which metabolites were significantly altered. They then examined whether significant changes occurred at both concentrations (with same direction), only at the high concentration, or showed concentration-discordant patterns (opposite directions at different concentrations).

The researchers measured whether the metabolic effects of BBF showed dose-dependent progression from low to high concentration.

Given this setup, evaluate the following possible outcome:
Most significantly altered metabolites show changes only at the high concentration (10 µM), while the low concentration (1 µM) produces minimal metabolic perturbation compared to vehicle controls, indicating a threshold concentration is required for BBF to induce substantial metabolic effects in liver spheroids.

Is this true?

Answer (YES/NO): NO